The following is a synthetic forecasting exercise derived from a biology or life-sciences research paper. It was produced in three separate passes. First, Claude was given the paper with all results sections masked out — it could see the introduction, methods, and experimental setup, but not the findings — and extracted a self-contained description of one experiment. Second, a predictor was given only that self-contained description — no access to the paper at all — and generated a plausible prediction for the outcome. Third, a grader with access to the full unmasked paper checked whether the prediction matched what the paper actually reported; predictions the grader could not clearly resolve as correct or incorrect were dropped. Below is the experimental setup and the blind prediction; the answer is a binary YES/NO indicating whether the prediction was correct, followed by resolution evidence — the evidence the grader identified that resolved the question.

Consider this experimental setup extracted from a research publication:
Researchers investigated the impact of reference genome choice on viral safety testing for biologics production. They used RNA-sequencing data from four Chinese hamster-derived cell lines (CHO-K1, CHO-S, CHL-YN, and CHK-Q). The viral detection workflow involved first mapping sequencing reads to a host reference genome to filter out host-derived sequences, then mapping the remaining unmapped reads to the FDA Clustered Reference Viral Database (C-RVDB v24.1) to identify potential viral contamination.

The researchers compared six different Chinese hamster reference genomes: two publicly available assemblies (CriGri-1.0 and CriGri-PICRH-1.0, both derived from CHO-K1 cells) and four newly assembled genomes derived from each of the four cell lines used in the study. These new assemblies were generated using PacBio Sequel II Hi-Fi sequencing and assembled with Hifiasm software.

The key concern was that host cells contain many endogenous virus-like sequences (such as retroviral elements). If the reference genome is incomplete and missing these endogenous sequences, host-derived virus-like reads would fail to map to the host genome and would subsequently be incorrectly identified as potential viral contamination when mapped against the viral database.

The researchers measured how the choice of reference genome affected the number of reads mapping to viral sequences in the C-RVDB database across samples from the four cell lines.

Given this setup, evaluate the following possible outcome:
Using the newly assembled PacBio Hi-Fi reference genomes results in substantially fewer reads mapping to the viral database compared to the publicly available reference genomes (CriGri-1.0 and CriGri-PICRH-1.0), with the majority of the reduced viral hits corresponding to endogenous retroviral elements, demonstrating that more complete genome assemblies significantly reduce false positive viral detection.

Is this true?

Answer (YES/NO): NO